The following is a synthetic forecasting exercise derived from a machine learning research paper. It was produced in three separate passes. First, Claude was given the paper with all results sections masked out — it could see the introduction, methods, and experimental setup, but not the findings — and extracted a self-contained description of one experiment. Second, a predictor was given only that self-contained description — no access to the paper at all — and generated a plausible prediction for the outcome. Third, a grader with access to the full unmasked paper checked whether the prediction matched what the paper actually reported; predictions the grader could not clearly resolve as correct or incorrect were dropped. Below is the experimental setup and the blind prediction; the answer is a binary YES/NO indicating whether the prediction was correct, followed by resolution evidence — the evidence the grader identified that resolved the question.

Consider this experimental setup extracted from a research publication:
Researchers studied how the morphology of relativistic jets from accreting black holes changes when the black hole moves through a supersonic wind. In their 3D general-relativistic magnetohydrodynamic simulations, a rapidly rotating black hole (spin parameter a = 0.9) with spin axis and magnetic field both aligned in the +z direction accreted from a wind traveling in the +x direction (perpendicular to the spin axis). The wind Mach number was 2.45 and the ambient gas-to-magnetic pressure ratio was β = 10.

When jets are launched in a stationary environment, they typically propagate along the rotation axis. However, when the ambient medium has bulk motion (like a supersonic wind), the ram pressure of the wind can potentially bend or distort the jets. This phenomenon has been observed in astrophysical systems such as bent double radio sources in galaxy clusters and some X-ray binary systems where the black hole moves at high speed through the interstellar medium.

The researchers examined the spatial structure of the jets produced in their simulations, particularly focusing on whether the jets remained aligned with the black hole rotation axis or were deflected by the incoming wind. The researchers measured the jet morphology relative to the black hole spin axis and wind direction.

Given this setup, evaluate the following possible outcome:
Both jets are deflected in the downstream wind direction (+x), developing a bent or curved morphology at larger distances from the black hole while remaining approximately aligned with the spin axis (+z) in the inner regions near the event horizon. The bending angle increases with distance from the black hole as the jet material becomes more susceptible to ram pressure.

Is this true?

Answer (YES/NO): YES